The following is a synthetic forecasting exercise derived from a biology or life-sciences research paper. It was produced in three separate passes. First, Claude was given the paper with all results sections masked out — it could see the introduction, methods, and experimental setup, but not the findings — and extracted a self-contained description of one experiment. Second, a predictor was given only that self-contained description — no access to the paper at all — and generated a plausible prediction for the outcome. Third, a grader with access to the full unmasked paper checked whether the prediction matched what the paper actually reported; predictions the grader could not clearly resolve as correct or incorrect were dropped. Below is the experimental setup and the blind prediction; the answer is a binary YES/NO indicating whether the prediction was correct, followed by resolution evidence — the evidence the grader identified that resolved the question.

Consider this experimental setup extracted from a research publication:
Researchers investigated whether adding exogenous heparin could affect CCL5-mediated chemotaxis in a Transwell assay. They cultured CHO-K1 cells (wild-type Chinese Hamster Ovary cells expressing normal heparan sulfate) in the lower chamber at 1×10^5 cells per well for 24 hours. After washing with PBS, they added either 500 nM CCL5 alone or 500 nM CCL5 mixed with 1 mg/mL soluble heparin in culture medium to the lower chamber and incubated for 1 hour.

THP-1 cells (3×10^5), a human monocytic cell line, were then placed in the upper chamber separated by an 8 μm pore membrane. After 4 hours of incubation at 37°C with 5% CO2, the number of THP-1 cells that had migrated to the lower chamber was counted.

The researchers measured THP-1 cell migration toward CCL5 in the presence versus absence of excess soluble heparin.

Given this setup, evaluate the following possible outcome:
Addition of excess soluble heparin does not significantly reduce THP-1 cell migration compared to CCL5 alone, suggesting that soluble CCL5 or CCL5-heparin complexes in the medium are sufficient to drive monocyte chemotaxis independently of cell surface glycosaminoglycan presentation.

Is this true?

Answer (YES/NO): NO